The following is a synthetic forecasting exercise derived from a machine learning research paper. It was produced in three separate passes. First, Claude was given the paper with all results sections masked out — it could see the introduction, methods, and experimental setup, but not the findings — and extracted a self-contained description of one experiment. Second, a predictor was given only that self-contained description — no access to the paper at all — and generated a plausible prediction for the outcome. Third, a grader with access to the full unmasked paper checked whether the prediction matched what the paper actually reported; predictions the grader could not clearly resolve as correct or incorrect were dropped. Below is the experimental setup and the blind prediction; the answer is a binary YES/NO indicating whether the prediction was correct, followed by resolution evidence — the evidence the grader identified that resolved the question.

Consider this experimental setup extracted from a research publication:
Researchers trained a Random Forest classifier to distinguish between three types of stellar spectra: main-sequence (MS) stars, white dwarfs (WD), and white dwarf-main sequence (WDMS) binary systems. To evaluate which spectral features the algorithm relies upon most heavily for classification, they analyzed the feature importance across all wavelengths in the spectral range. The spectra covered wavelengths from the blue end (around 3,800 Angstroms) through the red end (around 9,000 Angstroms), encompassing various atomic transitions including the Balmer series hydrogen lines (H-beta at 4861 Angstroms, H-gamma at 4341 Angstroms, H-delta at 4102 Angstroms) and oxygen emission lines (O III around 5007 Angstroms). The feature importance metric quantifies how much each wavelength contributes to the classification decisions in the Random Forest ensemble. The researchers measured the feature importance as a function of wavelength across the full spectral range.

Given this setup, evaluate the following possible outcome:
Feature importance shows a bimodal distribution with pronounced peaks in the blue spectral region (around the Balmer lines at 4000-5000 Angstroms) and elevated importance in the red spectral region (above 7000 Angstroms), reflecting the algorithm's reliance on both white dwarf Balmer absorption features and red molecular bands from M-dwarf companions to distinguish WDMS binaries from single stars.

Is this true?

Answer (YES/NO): NO